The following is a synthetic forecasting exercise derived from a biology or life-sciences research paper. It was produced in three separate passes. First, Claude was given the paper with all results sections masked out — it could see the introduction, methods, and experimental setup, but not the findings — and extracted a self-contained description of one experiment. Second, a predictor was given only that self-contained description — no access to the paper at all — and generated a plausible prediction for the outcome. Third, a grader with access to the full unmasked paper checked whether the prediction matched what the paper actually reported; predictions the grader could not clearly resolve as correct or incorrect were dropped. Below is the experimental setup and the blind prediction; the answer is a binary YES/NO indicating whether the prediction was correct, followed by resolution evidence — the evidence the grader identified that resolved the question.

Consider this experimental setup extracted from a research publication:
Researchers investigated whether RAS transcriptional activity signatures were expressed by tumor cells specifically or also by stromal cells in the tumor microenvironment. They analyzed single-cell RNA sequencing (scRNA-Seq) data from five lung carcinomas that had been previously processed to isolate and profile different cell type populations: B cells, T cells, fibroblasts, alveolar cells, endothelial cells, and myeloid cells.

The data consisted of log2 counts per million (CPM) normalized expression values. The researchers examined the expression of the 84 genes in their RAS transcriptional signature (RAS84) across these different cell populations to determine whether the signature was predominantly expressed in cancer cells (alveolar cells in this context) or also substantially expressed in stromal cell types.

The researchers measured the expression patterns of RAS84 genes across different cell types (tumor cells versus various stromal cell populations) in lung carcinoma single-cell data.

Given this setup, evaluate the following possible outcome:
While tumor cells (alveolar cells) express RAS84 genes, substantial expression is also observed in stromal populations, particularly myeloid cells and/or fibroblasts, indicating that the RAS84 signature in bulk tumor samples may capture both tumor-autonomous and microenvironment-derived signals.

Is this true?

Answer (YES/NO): NO